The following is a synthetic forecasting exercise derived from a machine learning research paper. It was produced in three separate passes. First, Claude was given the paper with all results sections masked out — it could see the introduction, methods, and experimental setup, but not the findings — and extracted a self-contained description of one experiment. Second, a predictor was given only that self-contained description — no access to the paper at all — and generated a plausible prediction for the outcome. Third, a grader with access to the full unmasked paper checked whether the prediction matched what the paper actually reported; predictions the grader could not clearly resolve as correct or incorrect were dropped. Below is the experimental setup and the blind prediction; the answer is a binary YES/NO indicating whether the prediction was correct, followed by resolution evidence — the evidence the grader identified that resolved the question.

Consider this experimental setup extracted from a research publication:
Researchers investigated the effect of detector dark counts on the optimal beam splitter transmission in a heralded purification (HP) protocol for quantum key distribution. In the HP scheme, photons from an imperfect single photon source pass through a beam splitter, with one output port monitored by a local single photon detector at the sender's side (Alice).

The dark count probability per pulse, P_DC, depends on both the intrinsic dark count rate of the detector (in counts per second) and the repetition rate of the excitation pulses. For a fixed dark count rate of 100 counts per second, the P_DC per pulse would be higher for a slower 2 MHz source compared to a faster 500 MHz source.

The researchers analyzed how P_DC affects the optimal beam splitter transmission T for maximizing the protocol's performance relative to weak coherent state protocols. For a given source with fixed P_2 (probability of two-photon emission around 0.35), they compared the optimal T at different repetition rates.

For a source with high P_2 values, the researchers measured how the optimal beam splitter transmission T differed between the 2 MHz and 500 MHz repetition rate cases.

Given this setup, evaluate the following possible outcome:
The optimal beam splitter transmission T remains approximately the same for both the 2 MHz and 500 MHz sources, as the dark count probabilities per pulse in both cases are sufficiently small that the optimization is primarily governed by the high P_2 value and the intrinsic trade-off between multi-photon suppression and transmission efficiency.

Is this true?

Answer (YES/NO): NO